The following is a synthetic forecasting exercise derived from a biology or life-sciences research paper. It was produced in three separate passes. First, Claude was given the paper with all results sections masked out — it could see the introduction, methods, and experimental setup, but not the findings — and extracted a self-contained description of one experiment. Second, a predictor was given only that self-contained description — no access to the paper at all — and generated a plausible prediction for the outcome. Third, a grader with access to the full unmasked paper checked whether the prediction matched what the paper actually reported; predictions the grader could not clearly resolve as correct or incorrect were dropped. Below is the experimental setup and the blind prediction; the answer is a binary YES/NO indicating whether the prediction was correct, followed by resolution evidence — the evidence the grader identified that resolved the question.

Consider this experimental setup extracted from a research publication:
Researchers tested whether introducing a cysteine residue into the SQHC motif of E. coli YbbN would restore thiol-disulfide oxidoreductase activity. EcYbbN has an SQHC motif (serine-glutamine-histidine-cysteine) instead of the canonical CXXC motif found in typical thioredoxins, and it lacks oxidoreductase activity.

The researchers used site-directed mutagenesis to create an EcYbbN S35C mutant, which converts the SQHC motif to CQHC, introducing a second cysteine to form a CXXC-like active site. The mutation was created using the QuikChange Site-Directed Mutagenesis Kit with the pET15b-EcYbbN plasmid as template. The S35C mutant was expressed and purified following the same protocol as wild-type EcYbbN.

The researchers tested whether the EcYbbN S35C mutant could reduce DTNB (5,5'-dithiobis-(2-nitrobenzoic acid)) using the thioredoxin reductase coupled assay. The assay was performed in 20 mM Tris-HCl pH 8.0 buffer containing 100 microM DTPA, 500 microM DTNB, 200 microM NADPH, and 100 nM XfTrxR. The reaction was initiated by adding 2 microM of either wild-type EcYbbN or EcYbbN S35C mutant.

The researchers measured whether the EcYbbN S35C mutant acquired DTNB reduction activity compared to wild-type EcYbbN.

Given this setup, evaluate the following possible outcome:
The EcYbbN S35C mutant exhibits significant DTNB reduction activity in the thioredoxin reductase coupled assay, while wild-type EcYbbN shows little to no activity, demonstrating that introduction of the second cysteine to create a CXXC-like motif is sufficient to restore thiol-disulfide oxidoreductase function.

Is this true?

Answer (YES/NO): NO